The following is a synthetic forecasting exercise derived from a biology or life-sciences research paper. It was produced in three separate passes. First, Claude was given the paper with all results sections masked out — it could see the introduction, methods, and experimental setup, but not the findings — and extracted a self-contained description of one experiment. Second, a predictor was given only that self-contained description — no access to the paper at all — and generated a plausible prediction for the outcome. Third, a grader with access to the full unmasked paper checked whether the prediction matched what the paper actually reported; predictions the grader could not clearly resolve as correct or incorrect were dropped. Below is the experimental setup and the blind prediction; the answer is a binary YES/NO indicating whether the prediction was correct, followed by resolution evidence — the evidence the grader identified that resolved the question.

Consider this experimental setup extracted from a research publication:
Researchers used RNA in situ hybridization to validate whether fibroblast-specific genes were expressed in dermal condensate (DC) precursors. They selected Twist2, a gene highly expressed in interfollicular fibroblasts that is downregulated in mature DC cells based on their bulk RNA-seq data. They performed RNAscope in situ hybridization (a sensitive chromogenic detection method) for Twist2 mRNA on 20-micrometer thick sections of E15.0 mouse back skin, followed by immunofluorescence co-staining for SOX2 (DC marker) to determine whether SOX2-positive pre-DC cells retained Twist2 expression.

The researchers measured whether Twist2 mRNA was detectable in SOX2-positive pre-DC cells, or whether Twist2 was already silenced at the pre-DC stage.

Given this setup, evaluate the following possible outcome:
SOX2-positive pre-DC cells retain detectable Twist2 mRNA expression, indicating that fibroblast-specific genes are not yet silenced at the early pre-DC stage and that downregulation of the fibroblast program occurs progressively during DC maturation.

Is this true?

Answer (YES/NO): NO